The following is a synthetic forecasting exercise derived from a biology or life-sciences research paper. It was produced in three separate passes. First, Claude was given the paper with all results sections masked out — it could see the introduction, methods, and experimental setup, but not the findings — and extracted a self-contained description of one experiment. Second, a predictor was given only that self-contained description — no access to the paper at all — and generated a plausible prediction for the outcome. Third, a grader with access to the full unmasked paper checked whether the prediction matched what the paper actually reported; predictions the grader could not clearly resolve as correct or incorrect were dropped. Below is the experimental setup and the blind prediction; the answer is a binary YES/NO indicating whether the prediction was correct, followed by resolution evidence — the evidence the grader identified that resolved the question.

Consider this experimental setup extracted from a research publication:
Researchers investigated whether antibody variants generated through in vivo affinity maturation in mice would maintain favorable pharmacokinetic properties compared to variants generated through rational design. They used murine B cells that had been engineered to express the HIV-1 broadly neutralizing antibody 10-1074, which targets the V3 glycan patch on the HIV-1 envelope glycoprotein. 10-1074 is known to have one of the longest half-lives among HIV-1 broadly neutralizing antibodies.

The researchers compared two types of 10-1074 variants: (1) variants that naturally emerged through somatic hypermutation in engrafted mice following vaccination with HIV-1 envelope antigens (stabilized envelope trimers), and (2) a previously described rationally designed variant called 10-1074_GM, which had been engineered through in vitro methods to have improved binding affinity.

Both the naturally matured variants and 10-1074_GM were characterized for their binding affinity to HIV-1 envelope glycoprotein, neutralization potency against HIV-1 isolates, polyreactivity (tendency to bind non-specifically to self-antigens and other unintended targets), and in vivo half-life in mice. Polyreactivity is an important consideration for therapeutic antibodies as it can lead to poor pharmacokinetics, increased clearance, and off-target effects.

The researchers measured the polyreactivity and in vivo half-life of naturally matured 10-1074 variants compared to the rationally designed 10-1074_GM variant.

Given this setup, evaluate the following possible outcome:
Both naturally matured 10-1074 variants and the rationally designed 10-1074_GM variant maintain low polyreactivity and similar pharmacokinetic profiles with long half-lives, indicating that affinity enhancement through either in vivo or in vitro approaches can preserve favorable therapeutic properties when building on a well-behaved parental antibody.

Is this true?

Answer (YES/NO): NO